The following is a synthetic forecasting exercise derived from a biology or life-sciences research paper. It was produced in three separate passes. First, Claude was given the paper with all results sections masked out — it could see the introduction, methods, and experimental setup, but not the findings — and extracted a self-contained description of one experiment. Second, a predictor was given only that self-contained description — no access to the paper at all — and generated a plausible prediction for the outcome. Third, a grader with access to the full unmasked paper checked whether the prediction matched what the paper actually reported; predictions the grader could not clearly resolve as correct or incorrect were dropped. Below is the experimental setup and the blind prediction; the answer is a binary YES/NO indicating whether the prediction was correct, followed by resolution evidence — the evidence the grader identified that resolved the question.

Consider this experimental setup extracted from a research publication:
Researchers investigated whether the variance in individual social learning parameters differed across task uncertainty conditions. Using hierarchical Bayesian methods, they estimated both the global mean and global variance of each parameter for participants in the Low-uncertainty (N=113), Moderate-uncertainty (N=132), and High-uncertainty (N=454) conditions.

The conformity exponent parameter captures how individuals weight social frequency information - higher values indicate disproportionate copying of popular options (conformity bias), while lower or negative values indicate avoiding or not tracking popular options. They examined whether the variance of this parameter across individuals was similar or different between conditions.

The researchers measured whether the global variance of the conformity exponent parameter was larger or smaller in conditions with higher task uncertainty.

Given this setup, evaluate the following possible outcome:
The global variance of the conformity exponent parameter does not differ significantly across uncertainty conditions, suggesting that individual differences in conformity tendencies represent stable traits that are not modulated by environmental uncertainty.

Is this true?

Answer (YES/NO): NO